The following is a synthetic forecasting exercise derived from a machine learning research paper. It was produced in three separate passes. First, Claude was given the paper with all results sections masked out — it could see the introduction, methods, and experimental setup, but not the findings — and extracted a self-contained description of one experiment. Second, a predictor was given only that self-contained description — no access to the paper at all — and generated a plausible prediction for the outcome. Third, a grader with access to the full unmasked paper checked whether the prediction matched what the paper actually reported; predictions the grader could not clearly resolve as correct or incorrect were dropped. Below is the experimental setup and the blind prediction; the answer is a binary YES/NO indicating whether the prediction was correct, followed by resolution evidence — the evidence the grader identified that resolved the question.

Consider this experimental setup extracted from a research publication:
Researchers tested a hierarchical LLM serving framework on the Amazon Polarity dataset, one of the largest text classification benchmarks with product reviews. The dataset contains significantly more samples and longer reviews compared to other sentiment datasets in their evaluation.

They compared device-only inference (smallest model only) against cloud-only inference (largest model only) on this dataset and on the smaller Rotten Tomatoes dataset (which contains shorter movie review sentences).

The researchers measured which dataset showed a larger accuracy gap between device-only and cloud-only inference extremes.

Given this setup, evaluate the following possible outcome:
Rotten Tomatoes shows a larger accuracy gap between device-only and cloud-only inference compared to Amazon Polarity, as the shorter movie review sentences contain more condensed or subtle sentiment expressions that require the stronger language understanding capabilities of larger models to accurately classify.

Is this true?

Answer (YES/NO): NO